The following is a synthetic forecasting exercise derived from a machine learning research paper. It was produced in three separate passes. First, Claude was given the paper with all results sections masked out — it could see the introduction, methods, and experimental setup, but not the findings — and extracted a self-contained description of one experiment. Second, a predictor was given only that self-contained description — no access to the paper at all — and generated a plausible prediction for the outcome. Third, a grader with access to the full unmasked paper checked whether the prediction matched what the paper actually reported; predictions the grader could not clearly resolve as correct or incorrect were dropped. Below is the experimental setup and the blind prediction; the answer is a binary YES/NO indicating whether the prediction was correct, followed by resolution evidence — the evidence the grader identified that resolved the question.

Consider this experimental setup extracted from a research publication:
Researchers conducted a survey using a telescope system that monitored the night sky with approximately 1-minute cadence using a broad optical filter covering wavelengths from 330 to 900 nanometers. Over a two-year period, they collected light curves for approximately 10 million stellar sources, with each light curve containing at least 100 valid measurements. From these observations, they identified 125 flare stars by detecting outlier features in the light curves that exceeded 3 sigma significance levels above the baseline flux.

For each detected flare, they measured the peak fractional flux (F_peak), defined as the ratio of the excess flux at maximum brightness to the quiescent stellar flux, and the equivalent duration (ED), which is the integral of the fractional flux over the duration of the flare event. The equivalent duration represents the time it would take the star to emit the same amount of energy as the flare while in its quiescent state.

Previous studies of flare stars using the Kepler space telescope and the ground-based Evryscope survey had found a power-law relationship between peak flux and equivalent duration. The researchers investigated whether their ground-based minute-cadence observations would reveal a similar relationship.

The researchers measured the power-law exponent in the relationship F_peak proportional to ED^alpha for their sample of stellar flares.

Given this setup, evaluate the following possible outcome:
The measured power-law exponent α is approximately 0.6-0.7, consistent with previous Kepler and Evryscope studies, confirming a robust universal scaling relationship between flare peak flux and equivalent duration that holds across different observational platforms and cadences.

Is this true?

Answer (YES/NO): NO